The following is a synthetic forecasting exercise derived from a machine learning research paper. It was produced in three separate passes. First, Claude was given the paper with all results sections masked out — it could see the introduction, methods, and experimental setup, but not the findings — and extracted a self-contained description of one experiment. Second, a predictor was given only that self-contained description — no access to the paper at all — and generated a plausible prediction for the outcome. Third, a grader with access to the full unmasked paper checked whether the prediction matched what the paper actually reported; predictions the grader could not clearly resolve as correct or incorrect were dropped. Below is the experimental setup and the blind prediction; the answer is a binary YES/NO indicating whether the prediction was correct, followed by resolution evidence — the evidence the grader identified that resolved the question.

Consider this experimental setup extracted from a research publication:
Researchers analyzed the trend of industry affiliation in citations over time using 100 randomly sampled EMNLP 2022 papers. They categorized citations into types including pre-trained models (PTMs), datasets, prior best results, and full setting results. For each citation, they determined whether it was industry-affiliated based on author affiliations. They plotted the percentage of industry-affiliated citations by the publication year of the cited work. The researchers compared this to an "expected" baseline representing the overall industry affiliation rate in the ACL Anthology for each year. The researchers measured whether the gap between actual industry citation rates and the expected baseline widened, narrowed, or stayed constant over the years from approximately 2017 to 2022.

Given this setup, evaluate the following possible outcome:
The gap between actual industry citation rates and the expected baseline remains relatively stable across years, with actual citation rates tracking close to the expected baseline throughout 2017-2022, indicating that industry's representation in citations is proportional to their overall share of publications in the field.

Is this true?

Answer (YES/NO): NO